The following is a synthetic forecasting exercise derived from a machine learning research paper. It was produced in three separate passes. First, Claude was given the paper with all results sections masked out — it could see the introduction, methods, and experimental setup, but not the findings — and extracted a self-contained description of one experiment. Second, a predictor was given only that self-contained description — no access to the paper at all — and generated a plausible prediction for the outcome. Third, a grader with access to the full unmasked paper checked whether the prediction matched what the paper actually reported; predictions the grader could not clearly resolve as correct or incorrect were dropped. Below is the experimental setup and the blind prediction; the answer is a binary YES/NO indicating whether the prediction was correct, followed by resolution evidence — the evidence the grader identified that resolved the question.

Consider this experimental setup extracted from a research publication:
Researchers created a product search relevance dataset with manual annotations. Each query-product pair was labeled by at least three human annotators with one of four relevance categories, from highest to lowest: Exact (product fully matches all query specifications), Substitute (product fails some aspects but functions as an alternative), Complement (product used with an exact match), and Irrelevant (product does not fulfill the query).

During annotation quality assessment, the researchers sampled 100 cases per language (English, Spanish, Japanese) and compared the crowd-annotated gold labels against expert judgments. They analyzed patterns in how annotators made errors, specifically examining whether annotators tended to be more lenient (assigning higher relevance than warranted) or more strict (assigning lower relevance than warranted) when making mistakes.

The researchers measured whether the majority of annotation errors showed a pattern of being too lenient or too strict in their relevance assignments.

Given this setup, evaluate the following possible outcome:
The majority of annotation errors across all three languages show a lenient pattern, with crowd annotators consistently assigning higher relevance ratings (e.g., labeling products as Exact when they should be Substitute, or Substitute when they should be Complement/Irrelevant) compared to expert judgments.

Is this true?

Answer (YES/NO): YES